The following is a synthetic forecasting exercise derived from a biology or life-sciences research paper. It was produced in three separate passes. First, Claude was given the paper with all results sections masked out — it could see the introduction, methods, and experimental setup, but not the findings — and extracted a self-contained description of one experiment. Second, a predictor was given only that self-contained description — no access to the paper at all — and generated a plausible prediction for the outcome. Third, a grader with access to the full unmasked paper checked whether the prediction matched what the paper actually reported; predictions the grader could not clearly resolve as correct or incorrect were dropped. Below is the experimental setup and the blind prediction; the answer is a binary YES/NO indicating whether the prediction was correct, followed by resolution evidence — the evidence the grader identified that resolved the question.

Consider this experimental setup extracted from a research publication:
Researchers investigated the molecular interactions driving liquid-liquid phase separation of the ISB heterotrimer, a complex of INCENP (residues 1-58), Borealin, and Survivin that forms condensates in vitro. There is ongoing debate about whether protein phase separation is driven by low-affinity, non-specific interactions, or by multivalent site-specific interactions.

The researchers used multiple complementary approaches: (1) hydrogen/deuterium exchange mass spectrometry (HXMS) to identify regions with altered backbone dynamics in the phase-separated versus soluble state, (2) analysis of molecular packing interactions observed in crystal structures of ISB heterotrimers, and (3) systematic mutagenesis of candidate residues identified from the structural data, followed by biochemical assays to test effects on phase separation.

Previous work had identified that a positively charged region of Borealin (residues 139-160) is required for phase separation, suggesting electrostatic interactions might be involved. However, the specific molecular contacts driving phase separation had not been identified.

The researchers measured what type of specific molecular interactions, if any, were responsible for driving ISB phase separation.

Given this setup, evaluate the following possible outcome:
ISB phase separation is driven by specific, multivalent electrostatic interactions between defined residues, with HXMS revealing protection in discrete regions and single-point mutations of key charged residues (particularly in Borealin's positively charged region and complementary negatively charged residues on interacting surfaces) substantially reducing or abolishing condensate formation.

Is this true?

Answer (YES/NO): NO